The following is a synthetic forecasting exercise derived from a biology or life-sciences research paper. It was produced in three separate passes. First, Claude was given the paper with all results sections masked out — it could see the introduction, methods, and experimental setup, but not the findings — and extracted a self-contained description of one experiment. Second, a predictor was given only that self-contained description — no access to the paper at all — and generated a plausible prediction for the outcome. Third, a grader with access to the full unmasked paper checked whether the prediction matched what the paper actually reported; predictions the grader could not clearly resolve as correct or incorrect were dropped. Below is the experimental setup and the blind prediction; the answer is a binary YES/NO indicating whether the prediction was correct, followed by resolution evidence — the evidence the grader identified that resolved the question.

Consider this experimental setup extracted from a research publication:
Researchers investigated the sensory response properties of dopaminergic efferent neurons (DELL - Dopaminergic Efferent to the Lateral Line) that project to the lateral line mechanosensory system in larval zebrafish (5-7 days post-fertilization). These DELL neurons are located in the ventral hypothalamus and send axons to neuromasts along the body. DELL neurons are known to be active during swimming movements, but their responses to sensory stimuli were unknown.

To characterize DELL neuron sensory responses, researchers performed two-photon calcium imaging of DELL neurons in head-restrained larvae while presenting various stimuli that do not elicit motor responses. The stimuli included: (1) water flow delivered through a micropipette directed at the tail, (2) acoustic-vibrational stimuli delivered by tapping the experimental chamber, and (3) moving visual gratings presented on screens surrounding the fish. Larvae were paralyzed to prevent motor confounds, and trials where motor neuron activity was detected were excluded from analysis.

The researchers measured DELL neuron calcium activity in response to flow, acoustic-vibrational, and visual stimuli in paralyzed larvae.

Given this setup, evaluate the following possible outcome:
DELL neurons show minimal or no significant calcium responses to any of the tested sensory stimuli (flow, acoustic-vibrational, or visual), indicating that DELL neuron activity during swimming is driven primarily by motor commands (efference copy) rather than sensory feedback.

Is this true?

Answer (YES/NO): NO